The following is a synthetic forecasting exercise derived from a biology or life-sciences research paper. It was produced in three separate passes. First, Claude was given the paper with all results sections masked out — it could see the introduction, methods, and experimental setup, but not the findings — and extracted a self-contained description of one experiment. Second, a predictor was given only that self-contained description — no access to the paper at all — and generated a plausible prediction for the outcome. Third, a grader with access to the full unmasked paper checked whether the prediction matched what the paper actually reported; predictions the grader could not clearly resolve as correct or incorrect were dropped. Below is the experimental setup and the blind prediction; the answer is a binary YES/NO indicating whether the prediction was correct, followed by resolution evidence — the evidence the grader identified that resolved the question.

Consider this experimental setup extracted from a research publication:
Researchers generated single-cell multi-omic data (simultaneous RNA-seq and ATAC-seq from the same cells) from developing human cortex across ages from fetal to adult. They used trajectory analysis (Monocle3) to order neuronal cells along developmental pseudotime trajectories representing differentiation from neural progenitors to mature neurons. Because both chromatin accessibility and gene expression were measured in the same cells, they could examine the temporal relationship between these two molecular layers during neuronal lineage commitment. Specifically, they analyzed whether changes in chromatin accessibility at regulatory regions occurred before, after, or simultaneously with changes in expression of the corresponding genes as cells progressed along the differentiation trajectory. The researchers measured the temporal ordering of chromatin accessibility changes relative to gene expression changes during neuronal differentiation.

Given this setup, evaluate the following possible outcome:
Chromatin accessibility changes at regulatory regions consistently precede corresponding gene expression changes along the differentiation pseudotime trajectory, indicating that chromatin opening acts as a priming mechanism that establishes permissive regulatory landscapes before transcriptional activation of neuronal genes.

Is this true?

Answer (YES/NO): YES